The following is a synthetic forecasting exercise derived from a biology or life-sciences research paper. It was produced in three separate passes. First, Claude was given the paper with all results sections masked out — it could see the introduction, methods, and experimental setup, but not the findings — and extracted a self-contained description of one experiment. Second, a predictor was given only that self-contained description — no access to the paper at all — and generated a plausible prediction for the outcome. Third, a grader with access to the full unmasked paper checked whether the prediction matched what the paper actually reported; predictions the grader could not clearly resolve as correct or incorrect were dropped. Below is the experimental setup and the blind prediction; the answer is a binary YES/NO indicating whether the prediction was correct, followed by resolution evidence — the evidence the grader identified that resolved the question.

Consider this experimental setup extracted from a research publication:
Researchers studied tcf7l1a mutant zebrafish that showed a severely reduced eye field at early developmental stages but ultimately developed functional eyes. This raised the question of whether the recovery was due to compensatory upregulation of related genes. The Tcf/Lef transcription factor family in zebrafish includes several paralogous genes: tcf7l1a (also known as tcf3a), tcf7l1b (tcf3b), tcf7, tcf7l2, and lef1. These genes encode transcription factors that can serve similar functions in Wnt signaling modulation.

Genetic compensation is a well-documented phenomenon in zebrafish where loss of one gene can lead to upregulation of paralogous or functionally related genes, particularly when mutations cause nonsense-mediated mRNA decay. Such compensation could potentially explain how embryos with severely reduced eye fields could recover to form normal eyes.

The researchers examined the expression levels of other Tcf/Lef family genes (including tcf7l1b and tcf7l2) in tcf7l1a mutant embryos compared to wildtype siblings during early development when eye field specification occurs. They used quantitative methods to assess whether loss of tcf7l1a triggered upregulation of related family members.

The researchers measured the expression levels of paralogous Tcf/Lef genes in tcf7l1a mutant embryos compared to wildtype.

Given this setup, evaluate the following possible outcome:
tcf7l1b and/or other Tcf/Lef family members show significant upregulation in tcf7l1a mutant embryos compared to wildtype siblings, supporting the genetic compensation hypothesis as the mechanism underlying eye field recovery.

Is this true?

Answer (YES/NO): NO